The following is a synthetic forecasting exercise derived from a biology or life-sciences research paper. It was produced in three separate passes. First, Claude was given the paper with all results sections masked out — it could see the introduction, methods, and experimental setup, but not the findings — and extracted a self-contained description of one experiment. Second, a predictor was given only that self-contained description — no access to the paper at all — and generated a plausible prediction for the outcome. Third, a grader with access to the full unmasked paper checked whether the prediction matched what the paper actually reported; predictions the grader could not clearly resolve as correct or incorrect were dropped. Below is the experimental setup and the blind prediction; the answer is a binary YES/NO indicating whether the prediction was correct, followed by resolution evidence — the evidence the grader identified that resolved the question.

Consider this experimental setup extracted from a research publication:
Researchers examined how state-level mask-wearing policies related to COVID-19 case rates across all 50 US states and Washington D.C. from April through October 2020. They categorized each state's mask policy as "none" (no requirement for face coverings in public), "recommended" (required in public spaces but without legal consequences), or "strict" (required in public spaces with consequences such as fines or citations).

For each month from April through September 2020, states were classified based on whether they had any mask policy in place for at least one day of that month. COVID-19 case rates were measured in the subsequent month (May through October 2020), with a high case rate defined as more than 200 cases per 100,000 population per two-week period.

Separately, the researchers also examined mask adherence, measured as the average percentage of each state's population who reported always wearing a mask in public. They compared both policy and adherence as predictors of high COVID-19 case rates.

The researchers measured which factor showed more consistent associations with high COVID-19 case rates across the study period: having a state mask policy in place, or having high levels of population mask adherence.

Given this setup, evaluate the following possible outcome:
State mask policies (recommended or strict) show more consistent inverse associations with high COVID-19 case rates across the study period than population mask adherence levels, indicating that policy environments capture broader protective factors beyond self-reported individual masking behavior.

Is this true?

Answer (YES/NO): NO